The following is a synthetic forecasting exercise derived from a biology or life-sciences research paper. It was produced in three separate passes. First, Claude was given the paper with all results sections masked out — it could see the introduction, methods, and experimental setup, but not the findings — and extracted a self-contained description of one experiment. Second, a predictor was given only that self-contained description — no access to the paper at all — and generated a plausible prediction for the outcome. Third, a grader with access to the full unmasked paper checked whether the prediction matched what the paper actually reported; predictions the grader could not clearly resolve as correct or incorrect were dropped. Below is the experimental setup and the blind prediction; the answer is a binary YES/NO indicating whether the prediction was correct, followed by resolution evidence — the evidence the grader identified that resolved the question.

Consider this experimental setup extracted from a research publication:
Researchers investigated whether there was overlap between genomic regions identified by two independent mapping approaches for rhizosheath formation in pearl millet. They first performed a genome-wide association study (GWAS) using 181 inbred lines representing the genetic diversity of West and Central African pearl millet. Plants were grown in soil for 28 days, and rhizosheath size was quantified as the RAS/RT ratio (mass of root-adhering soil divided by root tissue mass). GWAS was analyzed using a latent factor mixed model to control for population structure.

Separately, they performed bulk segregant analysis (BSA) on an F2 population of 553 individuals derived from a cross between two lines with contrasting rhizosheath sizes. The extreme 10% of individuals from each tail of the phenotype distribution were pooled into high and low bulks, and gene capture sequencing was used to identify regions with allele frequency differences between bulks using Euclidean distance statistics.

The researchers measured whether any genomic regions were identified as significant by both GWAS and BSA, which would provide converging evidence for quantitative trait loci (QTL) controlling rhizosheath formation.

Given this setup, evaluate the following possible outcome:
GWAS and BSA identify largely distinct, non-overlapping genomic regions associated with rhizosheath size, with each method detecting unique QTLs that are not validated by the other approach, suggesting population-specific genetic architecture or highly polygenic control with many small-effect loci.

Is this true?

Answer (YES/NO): NO